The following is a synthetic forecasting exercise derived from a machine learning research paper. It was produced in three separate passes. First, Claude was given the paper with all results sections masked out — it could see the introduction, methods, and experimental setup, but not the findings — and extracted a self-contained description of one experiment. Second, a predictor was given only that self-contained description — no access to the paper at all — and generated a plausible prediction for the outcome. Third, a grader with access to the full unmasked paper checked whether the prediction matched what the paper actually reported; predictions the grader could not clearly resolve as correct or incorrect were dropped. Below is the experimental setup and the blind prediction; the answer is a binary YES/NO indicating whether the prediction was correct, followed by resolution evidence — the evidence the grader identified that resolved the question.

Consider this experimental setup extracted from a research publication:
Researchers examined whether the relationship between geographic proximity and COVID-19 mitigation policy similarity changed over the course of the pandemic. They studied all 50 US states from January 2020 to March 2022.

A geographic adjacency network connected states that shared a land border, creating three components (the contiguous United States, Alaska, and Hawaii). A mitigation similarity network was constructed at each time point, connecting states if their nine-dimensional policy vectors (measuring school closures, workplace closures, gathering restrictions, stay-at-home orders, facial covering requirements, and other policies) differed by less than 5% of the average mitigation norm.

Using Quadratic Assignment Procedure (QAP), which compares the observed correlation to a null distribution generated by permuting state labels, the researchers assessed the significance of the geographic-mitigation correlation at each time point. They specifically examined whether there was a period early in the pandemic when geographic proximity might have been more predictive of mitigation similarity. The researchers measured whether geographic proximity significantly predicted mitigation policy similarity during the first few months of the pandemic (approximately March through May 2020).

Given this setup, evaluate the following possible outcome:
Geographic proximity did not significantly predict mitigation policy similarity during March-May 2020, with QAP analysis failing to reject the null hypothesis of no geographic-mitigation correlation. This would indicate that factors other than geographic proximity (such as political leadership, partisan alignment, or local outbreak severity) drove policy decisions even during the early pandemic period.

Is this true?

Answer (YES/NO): YES